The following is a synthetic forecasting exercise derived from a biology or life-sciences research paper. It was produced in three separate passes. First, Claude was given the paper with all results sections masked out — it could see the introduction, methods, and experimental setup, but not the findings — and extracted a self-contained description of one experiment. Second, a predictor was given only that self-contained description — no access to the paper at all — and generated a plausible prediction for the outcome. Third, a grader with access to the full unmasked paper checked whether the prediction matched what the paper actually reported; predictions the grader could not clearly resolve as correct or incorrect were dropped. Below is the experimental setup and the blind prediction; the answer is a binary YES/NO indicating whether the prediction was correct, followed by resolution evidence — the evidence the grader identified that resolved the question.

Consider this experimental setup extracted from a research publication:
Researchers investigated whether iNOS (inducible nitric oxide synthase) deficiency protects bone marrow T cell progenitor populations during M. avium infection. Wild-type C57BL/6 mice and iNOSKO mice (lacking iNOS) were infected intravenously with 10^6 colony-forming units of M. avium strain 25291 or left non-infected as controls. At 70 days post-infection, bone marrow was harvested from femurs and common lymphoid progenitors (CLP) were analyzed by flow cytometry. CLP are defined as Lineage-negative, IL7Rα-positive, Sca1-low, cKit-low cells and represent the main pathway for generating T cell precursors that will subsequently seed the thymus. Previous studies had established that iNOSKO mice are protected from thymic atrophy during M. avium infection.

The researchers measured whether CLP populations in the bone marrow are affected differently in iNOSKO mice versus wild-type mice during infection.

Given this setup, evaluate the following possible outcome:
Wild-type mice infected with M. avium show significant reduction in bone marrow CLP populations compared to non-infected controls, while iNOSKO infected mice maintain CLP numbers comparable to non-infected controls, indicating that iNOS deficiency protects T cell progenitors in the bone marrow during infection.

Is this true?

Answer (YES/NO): NO